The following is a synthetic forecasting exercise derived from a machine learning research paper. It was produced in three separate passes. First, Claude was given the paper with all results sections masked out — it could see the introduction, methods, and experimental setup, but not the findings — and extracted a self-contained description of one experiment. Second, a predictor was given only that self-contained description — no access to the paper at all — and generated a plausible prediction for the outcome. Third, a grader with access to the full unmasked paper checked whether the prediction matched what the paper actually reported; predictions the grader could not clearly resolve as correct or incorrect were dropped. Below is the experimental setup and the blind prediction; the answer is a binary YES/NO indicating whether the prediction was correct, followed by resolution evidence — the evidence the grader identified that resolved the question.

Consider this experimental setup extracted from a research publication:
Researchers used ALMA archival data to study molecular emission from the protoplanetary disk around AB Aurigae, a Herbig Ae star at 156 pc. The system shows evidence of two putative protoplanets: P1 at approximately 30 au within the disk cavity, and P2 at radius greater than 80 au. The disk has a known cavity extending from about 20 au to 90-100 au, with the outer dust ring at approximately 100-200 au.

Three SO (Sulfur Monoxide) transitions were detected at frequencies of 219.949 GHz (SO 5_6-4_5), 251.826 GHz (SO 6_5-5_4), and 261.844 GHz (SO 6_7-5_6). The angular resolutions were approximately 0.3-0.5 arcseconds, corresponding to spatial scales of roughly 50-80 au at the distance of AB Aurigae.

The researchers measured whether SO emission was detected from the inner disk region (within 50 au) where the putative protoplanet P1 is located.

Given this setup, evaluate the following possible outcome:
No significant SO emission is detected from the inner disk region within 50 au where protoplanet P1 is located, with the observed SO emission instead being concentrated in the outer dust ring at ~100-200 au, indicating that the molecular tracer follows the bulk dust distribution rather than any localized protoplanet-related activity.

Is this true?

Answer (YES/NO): NO